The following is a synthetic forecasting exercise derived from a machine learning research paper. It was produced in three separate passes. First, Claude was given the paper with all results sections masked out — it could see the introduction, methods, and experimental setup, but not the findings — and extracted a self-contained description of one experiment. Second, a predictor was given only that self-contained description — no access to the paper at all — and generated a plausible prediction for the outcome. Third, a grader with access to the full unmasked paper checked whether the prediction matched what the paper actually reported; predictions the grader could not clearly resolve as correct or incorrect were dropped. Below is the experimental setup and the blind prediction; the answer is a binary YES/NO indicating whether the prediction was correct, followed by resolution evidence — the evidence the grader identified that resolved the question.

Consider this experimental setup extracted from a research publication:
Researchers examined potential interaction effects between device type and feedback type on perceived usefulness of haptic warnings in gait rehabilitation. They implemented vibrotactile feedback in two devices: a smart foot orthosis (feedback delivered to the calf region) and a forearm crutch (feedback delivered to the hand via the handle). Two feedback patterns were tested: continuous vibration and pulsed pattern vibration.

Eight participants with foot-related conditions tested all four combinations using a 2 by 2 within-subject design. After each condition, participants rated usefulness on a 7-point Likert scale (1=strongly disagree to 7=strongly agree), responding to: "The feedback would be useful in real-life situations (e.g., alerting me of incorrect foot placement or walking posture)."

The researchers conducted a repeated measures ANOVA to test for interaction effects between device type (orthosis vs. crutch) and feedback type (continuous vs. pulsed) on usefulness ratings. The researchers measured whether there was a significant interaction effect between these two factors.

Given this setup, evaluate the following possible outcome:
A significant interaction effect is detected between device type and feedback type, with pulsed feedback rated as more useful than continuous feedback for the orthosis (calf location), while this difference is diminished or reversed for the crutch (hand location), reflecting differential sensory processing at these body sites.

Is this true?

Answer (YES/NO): NO